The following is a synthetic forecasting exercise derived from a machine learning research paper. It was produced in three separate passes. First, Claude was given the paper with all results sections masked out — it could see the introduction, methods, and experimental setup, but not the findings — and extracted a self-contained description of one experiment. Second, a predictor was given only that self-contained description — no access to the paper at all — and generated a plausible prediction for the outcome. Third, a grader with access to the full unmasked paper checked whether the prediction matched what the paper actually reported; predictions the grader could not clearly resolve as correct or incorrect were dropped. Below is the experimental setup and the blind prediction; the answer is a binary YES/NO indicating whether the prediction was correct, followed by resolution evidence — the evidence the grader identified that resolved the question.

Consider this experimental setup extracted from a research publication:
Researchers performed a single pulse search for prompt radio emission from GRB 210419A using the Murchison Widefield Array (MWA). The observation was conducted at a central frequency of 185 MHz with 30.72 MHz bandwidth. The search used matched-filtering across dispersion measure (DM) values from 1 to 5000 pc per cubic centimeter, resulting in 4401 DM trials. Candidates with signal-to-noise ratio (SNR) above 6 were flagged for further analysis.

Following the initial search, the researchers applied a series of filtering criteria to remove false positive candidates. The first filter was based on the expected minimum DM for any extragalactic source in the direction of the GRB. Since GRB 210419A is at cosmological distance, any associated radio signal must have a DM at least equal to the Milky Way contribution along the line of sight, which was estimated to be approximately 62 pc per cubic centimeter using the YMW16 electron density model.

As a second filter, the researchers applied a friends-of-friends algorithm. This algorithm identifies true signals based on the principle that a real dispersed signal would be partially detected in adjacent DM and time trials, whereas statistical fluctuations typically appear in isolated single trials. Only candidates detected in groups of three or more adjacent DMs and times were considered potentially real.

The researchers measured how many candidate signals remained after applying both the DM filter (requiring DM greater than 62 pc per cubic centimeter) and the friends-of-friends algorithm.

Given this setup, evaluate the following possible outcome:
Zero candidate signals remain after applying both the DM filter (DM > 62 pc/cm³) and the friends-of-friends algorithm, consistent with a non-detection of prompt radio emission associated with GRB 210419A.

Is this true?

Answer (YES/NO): YES